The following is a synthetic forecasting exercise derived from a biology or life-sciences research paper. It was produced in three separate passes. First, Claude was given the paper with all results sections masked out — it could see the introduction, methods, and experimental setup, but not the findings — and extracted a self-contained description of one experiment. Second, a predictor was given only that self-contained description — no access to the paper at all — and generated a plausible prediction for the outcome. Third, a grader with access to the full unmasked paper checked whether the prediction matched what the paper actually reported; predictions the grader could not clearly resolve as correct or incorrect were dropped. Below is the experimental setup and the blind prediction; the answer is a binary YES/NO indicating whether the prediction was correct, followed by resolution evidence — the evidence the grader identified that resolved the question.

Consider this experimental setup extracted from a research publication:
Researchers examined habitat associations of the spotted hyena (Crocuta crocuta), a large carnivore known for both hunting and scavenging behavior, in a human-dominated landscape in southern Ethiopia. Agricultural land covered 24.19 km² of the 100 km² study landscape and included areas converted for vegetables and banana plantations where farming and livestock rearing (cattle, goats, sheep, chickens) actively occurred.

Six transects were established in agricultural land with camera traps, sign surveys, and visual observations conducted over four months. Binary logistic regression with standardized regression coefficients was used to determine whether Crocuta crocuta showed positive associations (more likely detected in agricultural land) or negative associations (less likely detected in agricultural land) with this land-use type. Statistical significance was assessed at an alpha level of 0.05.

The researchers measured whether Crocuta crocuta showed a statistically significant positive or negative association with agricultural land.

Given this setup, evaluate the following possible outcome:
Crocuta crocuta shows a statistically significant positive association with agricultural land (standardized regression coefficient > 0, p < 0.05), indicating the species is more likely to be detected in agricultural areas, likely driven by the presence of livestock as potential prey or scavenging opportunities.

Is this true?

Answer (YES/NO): YES